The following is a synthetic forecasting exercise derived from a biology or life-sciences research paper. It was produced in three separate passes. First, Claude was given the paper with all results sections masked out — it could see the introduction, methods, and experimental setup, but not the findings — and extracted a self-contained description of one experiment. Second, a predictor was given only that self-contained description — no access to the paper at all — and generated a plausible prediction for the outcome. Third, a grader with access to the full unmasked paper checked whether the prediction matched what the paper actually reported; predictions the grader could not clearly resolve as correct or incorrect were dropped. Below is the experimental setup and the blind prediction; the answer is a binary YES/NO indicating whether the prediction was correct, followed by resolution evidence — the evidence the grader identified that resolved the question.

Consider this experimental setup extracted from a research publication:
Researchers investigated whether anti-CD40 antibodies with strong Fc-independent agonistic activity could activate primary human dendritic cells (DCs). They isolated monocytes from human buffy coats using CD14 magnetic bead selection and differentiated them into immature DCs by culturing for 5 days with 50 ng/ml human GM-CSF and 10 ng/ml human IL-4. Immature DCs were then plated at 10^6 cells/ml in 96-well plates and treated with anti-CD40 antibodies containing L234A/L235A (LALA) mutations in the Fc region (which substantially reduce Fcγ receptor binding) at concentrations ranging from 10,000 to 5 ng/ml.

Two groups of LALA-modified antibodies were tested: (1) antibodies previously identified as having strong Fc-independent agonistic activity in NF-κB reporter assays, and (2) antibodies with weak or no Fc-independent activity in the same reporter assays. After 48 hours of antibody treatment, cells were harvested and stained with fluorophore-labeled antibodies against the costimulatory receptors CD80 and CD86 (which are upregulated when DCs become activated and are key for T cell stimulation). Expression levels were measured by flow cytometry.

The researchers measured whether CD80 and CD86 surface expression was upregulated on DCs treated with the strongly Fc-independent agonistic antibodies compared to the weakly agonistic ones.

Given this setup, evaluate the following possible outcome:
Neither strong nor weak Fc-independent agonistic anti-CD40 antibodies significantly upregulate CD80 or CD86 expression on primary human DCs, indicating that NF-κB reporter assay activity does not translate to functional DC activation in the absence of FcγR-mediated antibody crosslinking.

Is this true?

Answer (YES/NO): NO